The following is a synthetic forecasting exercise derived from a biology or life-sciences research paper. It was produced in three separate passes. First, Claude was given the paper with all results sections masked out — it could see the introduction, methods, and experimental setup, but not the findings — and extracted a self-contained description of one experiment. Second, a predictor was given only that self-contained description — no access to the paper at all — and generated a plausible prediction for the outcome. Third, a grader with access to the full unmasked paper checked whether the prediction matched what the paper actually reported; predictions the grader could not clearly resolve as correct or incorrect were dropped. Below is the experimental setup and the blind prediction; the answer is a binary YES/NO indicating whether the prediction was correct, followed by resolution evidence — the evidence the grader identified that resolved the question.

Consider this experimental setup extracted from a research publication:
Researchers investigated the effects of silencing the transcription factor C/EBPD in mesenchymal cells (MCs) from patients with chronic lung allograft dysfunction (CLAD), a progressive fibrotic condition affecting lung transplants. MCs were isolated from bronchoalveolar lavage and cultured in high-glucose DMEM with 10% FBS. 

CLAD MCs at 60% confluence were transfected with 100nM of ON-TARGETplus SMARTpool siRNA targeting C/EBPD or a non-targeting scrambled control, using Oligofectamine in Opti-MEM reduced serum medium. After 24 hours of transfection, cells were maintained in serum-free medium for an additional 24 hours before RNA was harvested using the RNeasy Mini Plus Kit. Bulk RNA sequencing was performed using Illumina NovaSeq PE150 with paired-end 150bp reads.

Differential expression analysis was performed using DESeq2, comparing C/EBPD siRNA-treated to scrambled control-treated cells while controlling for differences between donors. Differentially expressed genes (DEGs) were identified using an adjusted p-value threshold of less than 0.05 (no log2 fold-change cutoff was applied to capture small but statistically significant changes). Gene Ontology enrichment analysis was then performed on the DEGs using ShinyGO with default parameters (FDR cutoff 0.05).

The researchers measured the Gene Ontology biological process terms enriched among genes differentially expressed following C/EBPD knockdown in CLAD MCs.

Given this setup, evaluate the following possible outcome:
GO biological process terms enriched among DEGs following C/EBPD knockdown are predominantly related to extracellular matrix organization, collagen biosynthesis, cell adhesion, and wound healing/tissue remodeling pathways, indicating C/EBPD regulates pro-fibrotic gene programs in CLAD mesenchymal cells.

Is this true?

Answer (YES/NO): YES